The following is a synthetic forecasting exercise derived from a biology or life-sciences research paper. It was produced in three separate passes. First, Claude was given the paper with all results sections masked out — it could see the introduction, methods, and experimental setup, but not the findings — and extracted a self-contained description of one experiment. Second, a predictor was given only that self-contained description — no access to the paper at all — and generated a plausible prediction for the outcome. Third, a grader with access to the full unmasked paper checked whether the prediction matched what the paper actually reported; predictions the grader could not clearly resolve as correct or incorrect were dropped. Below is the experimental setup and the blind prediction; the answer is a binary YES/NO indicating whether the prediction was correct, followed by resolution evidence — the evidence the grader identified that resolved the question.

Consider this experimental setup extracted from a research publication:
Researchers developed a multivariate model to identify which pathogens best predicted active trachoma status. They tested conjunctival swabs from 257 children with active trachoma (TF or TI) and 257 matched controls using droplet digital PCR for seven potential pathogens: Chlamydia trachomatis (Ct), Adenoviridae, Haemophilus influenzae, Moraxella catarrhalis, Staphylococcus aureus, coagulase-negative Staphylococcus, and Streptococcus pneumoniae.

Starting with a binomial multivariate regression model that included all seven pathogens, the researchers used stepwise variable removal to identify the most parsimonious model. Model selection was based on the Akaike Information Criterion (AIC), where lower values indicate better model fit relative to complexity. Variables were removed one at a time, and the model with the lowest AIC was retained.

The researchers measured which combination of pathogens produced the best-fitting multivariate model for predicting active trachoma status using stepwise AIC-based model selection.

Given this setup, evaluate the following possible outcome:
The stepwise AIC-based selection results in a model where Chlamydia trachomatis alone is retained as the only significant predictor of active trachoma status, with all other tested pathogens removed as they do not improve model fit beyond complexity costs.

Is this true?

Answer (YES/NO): YES